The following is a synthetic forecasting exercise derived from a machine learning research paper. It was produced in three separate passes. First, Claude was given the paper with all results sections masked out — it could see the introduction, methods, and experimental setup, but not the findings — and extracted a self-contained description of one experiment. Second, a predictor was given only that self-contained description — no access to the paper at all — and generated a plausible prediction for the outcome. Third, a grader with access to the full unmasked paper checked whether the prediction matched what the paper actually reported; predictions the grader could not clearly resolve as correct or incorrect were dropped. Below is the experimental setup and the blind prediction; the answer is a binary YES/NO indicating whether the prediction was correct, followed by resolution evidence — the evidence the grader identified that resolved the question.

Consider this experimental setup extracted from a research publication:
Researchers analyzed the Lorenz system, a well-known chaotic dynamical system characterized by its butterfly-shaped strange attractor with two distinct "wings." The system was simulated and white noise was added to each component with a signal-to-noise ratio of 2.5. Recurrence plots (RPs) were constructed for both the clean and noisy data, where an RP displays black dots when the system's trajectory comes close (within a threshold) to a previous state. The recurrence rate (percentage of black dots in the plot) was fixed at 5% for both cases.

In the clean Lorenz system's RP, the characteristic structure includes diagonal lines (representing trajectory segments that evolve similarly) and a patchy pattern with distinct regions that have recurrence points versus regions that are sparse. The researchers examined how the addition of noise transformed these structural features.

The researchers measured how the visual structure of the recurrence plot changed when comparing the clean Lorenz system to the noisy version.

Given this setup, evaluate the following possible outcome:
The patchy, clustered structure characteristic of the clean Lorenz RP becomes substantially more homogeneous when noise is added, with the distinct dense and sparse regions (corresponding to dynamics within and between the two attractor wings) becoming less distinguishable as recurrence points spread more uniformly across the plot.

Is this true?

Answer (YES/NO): YES